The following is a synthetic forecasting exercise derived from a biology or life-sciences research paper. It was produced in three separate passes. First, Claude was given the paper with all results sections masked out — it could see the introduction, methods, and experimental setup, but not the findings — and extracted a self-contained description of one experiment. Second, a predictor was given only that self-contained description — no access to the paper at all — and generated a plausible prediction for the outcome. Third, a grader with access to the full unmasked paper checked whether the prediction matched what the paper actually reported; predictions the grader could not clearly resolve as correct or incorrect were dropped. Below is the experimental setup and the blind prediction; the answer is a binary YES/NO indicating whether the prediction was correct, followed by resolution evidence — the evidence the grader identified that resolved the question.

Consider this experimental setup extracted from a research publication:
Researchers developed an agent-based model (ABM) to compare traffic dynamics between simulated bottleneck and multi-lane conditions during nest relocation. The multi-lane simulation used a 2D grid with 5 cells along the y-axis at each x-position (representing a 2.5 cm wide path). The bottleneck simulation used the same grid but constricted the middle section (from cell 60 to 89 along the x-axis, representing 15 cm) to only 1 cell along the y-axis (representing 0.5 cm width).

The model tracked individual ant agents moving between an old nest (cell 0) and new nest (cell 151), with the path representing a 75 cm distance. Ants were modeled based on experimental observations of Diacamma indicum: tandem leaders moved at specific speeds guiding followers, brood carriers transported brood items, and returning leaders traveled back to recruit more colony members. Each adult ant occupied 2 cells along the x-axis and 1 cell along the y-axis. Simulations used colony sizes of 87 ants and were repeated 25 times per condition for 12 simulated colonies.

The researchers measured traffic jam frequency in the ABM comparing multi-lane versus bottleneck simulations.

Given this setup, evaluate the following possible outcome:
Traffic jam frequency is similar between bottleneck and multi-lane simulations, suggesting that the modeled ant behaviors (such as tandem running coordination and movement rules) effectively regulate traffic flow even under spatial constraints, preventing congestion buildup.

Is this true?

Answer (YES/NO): NO